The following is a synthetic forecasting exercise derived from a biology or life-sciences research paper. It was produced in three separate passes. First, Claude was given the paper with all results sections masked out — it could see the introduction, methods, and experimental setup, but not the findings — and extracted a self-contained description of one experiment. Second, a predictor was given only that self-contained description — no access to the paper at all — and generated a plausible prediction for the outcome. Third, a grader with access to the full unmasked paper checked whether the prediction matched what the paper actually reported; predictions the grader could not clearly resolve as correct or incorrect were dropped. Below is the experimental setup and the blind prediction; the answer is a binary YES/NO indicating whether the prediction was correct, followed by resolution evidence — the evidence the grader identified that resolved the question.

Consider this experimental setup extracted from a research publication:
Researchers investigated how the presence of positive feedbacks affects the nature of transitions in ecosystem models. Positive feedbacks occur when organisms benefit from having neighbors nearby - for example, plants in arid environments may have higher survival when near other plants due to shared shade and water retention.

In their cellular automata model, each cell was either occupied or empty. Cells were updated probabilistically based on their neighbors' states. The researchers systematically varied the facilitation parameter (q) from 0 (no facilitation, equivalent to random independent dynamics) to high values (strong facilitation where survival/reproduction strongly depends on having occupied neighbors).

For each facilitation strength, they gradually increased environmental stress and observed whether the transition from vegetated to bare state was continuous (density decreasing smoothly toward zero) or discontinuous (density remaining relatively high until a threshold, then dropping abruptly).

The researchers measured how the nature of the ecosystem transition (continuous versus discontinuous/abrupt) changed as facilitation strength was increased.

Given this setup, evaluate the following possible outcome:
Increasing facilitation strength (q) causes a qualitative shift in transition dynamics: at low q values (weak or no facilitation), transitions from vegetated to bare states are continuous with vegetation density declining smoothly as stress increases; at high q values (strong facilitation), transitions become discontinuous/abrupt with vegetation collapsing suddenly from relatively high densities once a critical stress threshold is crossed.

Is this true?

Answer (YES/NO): YES